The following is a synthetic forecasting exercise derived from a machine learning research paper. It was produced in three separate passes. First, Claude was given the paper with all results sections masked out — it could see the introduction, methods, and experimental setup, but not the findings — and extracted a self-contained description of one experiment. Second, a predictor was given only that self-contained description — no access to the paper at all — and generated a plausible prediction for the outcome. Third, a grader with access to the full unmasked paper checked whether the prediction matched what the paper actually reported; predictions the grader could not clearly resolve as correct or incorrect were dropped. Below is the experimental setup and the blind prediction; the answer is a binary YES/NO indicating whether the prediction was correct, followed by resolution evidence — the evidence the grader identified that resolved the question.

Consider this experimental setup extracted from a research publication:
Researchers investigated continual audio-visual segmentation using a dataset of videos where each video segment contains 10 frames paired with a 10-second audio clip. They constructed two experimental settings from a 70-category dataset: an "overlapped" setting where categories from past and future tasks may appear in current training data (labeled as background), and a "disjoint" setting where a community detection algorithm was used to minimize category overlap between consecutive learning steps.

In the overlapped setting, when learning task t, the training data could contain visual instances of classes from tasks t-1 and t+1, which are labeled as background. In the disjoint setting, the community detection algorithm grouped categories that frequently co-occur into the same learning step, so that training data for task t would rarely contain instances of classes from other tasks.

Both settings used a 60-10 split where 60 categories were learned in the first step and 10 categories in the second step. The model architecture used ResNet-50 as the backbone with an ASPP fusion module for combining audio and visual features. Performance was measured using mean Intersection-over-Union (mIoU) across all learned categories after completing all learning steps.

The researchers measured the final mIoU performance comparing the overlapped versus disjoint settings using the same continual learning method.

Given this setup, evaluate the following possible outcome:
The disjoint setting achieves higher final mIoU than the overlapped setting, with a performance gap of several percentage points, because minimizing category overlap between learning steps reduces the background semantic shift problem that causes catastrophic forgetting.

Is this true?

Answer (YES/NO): NO